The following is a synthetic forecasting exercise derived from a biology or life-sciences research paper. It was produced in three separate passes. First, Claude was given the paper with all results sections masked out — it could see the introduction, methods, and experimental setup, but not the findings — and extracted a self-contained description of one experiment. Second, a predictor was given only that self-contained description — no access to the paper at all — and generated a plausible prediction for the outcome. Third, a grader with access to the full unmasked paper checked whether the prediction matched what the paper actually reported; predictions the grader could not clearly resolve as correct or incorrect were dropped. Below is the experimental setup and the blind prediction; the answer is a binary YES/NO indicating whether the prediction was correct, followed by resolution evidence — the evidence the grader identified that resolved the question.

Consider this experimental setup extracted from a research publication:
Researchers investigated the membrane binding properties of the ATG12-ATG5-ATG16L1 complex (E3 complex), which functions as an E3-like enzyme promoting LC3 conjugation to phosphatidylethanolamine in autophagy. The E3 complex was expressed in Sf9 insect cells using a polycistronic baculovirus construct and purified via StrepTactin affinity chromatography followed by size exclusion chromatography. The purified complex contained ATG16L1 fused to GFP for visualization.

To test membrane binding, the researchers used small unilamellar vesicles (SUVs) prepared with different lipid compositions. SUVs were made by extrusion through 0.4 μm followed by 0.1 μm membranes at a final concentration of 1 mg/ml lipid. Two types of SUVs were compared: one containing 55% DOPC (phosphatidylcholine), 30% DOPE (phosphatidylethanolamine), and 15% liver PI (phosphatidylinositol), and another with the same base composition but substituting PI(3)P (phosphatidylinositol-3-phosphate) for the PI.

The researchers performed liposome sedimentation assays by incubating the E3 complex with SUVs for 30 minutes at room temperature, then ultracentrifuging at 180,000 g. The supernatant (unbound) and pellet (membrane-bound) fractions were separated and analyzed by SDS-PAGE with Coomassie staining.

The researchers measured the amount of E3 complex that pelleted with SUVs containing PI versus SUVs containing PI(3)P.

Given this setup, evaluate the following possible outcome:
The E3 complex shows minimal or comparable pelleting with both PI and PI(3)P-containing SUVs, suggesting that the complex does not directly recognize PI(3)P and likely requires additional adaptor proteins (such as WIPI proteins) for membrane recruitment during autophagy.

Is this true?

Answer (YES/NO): YES